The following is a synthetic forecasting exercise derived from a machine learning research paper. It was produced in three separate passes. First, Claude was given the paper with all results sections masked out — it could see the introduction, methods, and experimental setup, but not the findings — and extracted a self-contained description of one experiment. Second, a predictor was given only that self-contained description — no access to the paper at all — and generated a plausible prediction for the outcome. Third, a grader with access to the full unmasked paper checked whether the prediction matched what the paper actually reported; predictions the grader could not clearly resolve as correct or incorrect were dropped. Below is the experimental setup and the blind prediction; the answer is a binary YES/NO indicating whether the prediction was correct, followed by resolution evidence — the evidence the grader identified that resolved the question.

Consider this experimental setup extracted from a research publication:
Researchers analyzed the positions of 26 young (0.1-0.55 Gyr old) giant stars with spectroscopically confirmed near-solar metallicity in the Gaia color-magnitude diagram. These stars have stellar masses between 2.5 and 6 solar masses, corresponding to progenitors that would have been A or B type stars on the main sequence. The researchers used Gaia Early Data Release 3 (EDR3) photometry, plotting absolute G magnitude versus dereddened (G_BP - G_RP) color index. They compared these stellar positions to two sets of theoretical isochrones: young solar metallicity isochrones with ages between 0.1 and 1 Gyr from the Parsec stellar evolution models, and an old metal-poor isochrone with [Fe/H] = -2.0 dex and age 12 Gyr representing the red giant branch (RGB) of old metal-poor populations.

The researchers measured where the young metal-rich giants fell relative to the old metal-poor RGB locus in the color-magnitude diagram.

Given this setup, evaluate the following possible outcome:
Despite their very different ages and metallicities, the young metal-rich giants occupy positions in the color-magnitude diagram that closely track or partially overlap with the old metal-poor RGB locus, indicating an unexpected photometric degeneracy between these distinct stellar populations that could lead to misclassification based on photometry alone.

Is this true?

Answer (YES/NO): YES